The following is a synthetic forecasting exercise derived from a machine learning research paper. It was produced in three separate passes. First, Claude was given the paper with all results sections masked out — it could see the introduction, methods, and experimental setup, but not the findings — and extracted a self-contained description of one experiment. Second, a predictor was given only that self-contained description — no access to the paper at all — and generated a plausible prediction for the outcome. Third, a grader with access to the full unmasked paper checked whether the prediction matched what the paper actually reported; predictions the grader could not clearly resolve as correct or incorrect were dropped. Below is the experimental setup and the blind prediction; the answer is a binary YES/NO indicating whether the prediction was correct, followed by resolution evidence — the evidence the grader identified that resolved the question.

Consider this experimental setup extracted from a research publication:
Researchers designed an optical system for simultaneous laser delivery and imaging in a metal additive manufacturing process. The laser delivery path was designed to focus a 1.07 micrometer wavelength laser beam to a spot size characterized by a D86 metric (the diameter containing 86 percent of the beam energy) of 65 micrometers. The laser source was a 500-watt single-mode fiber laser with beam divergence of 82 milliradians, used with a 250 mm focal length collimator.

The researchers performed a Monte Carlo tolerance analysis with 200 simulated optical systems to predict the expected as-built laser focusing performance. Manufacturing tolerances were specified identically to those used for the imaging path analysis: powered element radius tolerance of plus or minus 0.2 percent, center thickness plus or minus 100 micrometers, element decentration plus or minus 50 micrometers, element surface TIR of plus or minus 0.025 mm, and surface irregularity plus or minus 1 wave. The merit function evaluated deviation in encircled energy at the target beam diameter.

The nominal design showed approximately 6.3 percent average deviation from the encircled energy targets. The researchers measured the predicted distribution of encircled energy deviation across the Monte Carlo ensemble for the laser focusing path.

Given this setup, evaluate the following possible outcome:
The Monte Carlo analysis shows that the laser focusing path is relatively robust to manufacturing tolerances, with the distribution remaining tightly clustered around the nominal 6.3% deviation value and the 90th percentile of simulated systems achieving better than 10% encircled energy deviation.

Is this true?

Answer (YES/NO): NO